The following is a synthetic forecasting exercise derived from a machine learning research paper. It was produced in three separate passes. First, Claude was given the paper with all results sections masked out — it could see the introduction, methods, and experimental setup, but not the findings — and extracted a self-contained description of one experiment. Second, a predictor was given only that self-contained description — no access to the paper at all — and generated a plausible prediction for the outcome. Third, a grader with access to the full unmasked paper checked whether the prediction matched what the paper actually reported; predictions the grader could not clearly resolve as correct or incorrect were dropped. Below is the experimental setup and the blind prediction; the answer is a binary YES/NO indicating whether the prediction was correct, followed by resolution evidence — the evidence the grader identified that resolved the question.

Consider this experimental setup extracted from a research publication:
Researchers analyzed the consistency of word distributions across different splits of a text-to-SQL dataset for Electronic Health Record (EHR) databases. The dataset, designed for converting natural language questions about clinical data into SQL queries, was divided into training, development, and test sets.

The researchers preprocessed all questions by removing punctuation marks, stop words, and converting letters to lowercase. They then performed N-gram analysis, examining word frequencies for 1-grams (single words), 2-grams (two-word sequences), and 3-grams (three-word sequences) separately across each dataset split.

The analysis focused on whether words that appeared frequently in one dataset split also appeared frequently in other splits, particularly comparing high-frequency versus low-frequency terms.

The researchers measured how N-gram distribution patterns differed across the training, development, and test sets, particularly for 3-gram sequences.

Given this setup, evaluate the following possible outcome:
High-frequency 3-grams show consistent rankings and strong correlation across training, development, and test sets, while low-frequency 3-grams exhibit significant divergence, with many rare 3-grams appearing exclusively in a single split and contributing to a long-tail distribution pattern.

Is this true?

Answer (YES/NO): NO